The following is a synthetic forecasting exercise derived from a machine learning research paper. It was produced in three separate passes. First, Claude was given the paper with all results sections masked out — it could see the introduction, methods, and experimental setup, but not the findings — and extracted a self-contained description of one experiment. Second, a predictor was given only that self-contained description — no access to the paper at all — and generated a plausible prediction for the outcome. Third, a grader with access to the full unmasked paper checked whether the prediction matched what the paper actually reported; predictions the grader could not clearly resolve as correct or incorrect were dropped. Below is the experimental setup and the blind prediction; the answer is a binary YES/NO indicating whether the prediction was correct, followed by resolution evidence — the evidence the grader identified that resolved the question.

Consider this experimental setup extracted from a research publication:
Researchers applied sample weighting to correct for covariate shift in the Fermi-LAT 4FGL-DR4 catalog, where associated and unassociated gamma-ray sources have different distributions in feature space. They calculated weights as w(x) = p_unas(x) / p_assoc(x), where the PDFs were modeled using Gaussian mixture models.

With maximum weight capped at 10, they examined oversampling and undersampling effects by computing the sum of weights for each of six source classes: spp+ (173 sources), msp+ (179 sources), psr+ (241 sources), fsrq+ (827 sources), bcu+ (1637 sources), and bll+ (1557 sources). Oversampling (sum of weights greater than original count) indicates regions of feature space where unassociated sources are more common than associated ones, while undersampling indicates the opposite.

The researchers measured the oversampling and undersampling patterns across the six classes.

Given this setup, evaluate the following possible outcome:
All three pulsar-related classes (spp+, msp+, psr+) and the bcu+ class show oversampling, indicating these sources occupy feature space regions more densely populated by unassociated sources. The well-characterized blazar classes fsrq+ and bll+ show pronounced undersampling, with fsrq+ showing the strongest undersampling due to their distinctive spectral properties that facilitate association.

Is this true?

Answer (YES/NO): NO